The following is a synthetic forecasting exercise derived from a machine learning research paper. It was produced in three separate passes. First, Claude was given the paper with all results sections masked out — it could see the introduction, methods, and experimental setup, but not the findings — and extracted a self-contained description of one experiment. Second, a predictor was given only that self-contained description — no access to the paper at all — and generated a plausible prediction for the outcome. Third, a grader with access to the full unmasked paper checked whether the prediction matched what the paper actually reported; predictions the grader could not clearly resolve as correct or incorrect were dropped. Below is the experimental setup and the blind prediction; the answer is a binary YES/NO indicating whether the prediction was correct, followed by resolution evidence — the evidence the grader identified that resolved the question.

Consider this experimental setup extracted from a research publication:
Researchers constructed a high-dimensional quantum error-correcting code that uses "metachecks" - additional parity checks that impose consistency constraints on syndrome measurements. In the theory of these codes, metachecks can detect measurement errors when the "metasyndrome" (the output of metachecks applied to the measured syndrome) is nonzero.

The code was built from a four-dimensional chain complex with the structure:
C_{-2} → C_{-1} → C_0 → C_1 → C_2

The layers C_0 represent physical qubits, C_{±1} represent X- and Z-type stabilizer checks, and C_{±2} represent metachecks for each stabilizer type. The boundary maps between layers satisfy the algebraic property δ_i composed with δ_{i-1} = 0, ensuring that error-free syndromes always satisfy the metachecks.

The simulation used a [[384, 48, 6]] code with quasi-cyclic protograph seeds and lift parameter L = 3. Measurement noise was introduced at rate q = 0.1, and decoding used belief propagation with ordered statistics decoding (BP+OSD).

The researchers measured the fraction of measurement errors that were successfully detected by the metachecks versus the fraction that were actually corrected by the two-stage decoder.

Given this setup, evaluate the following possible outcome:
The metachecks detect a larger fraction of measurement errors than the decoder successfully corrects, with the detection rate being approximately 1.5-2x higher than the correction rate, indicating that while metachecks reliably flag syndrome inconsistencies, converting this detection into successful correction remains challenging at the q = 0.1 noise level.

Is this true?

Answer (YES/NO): NO